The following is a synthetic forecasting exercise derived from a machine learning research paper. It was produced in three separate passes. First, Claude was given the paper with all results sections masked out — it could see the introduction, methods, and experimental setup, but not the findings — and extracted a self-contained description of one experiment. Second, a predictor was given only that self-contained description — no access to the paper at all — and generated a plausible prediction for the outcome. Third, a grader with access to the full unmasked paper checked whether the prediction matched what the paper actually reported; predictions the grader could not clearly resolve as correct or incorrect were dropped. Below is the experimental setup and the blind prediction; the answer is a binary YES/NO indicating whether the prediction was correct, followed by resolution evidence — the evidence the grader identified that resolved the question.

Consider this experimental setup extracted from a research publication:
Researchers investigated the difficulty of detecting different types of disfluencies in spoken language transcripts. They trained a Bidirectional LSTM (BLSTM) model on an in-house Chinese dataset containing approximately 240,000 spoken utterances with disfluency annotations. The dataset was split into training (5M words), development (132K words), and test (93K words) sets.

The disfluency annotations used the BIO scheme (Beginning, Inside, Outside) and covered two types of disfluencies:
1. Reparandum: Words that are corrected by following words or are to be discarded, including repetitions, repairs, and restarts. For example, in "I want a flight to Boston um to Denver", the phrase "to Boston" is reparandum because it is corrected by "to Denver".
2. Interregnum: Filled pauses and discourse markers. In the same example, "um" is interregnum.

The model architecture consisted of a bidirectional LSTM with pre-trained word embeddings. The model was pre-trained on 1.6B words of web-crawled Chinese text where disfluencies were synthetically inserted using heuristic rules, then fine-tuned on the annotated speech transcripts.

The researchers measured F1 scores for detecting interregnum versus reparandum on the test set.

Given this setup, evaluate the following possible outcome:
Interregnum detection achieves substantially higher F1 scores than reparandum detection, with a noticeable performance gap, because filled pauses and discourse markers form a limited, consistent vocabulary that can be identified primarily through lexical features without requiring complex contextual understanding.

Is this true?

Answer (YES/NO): YES